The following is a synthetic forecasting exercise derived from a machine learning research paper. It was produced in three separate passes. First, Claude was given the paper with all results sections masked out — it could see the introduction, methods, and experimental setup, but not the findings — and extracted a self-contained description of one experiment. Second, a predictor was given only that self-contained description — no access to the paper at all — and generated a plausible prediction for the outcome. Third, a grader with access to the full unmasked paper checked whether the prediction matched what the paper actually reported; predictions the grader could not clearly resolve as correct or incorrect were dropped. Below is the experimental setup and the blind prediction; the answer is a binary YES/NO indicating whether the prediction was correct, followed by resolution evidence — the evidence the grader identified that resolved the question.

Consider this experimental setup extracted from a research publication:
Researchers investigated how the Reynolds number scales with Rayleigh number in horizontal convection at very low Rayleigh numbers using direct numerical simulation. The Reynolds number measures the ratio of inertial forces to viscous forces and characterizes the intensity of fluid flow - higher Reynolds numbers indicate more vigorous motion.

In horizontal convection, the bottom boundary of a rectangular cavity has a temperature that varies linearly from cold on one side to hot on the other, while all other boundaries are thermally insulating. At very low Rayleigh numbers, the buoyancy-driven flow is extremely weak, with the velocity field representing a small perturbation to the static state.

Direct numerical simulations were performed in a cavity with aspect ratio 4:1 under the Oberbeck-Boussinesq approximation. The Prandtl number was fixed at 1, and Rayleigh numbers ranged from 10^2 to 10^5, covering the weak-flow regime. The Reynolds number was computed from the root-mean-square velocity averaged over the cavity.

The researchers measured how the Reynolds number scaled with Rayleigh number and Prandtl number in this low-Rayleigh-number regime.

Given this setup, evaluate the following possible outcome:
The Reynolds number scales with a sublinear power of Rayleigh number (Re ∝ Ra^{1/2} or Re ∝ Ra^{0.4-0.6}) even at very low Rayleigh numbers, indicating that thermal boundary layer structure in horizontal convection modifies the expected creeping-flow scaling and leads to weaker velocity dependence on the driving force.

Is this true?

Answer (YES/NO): NO